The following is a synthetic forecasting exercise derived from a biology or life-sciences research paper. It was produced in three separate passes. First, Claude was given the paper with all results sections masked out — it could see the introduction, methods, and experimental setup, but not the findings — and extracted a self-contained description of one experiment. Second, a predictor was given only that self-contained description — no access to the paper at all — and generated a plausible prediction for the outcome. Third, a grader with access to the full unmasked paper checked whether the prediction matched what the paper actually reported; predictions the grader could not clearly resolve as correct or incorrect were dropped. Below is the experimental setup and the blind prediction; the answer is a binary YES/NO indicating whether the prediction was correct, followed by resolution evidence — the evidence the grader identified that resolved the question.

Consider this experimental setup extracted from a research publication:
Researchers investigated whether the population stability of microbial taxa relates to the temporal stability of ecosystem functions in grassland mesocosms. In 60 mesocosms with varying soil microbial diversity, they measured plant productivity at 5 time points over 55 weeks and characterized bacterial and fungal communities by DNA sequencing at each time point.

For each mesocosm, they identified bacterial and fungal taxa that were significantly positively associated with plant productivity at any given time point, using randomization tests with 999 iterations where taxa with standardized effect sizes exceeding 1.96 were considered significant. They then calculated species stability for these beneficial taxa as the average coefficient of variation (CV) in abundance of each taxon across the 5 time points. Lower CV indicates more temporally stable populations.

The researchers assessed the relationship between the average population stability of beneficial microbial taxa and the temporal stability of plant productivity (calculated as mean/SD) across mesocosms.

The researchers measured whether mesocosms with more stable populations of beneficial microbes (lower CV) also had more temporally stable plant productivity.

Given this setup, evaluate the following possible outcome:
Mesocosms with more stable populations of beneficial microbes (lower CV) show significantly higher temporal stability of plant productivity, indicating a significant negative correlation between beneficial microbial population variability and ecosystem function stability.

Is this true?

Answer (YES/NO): YES